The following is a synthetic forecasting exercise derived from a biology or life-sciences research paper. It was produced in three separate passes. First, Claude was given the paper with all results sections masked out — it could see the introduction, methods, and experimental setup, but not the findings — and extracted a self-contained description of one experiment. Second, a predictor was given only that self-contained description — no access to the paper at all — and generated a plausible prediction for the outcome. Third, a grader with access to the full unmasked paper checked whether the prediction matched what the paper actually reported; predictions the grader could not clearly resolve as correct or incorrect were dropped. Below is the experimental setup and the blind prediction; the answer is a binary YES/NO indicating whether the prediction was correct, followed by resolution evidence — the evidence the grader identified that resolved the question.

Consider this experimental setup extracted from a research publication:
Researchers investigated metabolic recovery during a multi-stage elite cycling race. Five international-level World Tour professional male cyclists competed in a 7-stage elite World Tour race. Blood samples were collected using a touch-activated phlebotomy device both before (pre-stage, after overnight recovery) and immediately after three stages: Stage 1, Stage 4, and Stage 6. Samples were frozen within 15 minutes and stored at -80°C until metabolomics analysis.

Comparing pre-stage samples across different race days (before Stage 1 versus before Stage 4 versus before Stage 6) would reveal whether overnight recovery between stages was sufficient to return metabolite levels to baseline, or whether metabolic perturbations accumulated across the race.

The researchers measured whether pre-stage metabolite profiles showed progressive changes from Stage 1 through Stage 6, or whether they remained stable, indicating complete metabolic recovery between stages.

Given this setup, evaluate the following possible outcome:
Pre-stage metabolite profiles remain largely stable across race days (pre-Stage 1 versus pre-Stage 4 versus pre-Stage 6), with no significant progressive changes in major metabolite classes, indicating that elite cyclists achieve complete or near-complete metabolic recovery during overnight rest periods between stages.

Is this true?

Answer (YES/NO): NO